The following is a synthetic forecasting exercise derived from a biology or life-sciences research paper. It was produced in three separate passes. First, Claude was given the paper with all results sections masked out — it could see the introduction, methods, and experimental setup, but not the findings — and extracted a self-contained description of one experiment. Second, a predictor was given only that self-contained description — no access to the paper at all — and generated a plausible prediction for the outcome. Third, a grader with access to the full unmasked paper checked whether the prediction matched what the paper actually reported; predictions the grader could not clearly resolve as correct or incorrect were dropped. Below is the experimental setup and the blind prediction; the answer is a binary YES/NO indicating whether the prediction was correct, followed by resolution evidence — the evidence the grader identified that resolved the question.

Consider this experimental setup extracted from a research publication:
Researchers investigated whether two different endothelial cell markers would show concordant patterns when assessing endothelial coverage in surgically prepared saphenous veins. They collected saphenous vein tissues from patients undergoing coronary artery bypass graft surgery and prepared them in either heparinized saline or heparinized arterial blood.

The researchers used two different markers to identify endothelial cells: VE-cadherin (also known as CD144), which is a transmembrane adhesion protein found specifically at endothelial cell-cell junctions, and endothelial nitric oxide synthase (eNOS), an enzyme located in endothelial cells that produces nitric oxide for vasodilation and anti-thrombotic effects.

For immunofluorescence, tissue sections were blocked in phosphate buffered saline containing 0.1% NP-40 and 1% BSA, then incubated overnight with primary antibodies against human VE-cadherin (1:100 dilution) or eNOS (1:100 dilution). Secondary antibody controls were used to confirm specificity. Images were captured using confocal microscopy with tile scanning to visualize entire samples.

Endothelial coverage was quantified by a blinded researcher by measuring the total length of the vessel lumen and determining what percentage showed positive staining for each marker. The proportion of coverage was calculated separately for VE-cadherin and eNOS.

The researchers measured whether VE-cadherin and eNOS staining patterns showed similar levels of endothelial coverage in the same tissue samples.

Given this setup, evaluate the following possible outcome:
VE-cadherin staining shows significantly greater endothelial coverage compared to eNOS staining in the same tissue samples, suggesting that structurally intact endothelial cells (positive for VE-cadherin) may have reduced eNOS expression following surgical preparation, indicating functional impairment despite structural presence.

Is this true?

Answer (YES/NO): NO